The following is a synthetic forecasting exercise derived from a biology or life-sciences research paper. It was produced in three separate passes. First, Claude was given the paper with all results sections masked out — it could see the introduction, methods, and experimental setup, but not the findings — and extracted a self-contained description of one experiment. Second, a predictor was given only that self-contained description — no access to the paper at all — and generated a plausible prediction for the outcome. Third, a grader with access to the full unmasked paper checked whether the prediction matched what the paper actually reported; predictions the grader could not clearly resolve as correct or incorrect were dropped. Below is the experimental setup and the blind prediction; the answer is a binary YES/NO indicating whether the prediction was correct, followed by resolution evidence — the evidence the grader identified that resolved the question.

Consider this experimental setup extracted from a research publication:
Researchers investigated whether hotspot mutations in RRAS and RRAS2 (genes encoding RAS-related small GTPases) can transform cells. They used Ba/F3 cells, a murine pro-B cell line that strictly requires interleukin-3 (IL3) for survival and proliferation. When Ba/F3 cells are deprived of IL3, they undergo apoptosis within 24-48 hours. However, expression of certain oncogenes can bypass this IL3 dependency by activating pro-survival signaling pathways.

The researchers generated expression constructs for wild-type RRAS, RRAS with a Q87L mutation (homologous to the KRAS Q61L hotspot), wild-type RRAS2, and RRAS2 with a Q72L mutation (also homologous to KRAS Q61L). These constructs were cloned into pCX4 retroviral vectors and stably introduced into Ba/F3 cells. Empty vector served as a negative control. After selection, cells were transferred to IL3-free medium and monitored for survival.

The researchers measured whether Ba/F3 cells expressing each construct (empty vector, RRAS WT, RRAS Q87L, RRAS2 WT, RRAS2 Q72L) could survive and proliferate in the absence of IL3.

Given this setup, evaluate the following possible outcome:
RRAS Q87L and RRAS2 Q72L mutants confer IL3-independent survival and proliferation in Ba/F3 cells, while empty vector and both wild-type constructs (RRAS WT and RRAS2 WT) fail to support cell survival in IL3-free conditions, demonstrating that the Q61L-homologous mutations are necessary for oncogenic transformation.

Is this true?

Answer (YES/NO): YES